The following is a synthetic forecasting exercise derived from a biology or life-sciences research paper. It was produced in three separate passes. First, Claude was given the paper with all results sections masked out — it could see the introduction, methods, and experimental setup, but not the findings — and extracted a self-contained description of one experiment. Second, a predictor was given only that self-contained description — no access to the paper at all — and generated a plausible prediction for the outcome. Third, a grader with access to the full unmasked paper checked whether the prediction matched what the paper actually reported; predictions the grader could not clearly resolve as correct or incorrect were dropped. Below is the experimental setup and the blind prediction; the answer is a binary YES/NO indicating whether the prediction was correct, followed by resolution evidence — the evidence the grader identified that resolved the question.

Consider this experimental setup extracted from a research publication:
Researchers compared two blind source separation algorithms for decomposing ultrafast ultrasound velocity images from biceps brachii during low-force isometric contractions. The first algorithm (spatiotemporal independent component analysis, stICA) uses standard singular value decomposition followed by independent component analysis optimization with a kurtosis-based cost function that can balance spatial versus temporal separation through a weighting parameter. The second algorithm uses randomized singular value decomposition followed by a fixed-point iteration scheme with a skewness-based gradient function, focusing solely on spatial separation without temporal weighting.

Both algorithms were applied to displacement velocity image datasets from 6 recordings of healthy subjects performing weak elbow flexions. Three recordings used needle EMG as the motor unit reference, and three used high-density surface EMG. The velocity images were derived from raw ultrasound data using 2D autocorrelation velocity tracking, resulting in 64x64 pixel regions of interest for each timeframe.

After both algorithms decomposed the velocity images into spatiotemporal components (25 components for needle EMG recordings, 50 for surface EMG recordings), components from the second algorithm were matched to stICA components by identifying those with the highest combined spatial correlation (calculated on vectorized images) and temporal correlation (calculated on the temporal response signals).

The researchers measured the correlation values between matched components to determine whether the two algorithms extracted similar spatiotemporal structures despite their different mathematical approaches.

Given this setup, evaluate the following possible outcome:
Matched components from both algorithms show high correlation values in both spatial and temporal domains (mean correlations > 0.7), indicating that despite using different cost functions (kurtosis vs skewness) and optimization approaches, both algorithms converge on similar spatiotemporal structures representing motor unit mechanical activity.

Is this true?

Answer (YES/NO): YES